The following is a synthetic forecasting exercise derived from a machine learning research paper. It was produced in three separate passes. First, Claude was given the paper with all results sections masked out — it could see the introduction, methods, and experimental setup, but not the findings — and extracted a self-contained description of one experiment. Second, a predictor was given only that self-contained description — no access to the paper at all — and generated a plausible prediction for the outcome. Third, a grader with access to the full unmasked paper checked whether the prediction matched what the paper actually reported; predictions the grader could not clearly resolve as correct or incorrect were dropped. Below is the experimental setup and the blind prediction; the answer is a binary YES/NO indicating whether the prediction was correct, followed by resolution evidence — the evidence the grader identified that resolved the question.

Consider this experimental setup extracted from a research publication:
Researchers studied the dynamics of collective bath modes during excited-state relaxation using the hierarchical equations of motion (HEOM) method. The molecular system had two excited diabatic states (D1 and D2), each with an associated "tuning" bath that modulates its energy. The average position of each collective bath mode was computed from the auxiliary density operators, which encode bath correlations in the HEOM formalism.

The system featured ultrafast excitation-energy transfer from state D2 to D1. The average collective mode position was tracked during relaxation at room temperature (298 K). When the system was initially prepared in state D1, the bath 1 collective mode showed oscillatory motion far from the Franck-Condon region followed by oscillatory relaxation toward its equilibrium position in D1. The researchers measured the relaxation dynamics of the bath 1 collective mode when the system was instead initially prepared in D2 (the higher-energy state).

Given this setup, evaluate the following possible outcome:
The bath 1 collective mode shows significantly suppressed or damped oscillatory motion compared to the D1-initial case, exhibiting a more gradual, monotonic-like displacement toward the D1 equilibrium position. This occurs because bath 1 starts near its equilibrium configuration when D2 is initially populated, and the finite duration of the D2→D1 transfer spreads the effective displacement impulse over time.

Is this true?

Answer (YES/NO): YES